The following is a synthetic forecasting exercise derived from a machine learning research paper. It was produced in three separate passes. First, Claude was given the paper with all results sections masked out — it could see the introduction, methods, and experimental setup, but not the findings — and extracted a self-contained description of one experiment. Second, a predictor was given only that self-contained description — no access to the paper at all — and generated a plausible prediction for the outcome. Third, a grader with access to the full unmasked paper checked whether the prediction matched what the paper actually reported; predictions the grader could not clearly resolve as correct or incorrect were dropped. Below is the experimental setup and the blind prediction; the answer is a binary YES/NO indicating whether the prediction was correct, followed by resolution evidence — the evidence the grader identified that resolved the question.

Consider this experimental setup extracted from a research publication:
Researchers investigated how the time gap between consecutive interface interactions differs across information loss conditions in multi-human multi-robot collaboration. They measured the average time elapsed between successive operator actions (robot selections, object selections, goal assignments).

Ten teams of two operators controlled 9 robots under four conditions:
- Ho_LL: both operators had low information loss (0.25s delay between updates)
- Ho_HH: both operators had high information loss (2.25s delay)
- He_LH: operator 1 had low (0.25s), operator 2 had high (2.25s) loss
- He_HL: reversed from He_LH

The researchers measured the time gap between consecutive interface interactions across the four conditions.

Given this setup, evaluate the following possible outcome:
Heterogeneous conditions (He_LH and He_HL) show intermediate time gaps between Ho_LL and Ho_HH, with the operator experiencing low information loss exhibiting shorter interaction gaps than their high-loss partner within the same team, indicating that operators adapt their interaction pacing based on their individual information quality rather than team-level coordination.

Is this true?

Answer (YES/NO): NO